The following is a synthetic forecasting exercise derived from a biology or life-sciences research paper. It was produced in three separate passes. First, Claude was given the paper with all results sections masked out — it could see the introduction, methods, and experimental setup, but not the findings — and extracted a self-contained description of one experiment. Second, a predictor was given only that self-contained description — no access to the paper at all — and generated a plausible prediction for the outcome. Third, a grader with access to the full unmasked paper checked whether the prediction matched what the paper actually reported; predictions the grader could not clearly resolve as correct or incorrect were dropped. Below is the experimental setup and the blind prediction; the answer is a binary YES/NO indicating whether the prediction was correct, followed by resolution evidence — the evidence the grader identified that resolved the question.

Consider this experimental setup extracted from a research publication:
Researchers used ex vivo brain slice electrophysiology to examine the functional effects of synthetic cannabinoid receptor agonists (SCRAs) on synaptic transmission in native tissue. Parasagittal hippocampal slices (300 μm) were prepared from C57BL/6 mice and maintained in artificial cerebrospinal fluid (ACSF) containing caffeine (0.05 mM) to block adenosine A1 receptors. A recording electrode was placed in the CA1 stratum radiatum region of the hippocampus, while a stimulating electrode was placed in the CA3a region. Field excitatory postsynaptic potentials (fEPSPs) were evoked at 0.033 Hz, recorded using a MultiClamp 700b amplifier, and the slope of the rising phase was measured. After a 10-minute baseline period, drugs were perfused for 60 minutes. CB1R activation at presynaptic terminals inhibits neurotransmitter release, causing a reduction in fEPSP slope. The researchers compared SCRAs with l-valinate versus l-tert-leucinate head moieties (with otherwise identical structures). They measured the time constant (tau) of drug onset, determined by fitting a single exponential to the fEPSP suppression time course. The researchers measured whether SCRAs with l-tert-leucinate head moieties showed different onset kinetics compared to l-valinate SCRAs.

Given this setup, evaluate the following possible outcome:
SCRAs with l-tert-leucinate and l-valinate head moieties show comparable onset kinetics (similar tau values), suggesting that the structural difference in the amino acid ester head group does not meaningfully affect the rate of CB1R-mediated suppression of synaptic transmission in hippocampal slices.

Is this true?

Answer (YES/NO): YES